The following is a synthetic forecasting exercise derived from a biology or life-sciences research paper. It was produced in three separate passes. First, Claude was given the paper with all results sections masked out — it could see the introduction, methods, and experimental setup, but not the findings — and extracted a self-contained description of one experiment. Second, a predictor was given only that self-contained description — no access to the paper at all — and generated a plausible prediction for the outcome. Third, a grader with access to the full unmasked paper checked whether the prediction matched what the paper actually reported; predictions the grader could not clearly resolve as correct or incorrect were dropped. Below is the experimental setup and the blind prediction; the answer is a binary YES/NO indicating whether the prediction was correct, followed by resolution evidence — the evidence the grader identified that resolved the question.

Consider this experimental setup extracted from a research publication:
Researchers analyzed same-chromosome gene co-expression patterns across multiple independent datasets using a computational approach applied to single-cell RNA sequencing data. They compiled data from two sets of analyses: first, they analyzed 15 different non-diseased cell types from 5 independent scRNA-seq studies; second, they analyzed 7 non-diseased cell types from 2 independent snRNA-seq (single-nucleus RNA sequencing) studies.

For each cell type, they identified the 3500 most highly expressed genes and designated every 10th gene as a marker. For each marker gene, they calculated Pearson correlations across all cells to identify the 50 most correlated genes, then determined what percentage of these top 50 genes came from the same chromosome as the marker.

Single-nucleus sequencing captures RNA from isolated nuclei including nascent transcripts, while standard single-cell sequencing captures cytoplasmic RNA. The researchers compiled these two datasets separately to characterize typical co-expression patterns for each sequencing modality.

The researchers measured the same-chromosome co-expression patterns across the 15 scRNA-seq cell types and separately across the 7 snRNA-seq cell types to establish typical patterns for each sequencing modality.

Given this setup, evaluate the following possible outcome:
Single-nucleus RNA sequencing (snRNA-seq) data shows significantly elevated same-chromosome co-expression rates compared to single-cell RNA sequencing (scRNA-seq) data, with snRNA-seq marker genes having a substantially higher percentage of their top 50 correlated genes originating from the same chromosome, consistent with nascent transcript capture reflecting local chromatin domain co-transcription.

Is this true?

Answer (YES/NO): YES